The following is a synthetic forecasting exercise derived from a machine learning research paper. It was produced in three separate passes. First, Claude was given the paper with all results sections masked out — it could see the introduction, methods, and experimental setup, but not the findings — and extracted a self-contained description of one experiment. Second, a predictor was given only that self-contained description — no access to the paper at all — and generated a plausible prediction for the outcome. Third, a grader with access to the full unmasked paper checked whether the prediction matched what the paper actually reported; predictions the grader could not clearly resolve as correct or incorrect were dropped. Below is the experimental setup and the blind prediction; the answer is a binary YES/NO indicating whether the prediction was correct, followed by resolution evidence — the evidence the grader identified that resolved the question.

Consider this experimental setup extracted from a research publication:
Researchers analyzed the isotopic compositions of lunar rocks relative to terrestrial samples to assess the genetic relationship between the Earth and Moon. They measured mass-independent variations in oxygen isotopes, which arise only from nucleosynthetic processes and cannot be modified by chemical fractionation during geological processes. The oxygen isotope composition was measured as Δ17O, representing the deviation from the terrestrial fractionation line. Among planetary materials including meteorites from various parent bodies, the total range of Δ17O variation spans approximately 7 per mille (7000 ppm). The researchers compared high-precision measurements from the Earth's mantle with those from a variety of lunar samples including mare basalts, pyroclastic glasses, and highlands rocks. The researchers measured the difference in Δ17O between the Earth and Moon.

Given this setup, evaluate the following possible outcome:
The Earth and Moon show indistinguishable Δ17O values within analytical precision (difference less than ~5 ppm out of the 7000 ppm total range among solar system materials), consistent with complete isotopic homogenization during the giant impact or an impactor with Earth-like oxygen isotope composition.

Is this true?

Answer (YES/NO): YES